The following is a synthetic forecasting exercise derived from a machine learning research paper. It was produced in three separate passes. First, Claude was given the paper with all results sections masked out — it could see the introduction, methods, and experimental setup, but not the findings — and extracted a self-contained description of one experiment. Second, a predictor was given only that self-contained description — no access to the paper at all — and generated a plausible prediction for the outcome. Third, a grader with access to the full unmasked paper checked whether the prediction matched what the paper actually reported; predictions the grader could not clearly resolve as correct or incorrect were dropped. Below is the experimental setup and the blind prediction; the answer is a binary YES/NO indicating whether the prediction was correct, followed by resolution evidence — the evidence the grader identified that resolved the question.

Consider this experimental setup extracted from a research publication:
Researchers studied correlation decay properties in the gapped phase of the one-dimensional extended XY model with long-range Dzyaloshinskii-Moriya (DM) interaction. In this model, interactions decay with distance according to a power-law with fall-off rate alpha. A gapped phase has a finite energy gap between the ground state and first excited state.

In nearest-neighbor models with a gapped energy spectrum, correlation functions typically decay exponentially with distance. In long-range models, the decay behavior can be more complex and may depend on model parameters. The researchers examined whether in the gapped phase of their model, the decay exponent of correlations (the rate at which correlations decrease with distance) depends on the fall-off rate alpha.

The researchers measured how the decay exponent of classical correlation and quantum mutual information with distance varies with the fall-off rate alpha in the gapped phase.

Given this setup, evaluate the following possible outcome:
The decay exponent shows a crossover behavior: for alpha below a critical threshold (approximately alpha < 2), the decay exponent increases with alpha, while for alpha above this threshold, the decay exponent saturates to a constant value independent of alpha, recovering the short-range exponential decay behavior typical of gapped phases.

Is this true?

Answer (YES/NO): NO